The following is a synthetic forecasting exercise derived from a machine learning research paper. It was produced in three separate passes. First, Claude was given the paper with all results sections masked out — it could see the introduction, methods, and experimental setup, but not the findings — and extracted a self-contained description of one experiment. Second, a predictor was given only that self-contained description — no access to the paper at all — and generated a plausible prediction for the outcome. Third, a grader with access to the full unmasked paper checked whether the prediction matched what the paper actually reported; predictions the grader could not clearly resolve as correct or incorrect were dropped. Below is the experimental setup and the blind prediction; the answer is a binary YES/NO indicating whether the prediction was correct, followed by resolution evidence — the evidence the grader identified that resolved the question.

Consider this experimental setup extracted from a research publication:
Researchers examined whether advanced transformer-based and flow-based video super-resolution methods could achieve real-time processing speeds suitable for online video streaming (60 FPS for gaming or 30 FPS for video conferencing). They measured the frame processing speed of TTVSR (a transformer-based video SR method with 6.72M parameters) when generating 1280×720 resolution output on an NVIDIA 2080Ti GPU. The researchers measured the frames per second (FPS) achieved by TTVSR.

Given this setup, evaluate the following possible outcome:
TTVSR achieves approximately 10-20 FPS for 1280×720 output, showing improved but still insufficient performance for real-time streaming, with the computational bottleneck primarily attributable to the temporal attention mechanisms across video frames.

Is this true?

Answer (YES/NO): NO